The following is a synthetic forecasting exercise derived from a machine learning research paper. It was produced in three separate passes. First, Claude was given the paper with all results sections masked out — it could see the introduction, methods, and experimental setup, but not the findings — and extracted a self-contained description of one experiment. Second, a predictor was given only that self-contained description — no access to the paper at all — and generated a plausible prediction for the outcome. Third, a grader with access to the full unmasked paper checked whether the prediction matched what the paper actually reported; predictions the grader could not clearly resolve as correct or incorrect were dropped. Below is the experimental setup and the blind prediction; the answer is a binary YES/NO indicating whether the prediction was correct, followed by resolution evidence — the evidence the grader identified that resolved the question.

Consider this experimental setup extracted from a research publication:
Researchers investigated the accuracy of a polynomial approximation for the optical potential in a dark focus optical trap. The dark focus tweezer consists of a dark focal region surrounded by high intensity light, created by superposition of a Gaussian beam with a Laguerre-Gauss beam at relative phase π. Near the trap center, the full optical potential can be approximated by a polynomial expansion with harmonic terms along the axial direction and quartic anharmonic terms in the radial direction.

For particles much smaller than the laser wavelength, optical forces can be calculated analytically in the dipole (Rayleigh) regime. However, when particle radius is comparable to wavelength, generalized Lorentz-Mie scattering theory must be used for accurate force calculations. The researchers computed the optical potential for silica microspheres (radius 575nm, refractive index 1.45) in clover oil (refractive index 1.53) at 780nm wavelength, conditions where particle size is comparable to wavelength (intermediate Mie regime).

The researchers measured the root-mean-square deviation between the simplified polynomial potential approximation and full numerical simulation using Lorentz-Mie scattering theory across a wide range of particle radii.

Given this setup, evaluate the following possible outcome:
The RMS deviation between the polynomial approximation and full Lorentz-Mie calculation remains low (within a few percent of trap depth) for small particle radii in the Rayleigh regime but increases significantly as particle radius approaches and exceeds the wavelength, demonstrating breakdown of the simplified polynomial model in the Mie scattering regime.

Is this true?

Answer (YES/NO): NO